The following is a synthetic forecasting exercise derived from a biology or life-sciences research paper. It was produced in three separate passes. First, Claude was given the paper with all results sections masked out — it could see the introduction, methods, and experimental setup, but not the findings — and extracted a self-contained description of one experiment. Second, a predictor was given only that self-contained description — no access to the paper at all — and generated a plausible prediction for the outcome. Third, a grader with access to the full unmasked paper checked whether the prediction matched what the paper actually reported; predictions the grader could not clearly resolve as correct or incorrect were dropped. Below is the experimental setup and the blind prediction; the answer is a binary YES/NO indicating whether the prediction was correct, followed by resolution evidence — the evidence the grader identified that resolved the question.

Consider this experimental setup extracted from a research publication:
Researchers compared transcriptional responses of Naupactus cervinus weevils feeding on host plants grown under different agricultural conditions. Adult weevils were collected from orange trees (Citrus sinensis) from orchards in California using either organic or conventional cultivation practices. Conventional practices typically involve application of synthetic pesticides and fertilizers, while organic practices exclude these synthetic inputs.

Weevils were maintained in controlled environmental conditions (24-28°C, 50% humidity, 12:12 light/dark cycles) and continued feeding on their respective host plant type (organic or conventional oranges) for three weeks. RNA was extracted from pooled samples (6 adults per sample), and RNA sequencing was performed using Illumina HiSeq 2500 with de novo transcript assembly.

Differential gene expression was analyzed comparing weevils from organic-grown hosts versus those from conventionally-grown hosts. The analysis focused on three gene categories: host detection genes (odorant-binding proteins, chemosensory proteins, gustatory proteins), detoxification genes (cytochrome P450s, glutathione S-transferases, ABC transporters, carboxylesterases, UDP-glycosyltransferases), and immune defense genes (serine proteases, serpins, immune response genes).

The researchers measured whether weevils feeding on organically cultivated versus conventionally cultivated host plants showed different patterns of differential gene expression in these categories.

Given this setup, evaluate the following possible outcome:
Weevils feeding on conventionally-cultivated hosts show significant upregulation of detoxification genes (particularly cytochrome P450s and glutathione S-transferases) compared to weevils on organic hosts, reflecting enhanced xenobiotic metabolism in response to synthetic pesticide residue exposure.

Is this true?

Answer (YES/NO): NO